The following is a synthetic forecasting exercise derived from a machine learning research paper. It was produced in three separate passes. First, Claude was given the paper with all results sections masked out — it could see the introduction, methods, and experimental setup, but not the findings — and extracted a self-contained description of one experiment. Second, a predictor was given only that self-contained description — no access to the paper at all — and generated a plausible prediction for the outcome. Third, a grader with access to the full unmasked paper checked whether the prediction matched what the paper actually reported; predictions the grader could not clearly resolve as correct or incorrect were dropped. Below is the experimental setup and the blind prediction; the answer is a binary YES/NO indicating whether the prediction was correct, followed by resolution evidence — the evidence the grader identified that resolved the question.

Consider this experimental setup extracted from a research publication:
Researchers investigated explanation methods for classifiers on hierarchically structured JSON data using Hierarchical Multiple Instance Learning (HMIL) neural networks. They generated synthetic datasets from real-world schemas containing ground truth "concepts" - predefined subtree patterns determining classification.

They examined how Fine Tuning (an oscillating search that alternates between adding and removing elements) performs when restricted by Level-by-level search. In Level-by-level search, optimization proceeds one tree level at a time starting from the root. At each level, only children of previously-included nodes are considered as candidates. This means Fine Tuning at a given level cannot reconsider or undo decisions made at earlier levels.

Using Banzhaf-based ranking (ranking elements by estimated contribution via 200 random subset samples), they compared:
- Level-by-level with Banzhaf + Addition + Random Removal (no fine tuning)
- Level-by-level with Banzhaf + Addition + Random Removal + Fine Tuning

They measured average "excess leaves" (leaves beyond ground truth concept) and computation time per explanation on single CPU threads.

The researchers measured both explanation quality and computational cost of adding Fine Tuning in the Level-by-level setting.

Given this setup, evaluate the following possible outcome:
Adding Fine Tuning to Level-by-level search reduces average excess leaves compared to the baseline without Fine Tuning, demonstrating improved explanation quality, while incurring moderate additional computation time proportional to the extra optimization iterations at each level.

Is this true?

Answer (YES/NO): NO